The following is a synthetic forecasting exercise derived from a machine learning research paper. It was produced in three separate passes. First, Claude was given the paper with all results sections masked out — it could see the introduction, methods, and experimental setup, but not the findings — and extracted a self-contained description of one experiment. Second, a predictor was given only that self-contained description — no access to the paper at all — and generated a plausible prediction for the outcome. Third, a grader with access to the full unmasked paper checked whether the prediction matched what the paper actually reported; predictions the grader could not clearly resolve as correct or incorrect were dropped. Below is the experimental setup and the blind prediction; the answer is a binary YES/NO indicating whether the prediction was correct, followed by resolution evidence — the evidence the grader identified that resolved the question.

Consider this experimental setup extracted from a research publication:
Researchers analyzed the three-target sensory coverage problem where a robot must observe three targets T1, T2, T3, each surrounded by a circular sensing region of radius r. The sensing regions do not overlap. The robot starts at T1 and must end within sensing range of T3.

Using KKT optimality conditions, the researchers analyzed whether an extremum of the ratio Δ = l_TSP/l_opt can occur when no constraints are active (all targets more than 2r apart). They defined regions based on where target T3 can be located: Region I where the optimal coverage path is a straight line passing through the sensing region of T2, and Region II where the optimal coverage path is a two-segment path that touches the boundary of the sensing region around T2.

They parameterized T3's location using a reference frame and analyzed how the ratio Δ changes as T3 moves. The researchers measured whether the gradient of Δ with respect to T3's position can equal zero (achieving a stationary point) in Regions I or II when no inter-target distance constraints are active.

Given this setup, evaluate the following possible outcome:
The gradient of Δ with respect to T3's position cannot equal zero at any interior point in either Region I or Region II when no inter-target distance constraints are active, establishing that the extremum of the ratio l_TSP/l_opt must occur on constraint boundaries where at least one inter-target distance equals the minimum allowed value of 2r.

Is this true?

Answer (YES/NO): YES